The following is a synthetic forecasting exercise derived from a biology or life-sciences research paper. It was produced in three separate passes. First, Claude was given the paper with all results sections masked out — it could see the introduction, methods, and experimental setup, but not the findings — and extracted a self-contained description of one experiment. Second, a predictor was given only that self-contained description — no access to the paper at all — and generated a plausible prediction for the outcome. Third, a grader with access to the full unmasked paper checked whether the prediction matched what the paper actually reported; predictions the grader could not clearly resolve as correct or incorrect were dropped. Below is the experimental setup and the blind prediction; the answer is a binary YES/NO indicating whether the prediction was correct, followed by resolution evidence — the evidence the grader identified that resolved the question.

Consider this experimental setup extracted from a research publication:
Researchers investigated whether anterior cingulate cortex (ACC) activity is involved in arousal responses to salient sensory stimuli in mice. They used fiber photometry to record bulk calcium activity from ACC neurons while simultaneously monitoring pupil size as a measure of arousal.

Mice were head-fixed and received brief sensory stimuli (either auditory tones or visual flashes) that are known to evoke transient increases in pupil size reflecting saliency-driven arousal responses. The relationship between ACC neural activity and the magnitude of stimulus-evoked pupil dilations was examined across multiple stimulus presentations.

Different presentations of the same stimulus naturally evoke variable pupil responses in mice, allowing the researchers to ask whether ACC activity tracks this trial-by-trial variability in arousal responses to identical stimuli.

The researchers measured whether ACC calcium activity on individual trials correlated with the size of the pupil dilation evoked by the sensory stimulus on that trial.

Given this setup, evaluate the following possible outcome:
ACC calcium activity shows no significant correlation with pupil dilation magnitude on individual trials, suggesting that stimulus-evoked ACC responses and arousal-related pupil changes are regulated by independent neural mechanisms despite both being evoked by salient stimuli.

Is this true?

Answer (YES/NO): NO